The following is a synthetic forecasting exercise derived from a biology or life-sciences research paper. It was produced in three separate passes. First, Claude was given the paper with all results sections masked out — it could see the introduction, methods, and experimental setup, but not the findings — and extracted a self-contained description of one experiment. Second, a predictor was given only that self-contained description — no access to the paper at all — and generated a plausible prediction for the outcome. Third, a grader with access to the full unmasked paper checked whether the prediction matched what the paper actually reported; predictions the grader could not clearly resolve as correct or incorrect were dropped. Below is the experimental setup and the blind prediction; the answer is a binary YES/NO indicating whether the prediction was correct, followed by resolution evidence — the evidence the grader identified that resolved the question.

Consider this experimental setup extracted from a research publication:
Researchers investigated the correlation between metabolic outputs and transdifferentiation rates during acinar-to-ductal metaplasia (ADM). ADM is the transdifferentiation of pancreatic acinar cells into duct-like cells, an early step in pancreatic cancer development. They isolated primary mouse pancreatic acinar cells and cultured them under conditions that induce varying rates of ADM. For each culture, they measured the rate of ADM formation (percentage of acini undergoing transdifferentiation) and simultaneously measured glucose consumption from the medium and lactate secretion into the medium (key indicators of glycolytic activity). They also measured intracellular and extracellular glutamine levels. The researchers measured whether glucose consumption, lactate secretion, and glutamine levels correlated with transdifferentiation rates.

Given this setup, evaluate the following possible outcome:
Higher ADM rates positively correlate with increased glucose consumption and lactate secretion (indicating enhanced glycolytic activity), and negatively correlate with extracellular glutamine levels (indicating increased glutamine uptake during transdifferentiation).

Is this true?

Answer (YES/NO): NO